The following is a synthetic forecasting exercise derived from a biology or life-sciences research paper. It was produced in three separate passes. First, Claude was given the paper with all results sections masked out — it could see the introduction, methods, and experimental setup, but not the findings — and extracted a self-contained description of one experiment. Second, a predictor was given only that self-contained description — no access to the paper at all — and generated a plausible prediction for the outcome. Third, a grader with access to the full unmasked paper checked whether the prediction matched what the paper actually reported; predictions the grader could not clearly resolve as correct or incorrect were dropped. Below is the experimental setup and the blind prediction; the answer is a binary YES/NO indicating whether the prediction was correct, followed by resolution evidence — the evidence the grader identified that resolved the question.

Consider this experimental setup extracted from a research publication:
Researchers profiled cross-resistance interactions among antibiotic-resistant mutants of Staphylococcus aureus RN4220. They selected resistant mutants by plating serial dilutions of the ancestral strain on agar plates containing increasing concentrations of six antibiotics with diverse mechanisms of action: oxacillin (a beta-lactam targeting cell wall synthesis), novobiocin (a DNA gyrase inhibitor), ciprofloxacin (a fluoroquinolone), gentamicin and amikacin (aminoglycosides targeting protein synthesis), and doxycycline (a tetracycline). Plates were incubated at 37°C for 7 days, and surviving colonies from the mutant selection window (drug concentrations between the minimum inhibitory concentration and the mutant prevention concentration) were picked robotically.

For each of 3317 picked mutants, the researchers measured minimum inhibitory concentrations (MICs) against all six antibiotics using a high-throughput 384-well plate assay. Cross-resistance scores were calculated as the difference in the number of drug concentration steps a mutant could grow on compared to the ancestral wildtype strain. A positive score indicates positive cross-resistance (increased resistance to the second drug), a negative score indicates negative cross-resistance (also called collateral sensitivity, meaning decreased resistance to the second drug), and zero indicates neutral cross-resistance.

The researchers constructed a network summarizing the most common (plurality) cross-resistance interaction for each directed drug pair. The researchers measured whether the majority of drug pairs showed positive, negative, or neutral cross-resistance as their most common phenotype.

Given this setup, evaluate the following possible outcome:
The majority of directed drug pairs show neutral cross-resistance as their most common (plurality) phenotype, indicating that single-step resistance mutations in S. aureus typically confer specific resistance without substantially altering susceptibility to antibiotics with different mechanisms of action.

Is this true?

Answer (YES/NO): NO